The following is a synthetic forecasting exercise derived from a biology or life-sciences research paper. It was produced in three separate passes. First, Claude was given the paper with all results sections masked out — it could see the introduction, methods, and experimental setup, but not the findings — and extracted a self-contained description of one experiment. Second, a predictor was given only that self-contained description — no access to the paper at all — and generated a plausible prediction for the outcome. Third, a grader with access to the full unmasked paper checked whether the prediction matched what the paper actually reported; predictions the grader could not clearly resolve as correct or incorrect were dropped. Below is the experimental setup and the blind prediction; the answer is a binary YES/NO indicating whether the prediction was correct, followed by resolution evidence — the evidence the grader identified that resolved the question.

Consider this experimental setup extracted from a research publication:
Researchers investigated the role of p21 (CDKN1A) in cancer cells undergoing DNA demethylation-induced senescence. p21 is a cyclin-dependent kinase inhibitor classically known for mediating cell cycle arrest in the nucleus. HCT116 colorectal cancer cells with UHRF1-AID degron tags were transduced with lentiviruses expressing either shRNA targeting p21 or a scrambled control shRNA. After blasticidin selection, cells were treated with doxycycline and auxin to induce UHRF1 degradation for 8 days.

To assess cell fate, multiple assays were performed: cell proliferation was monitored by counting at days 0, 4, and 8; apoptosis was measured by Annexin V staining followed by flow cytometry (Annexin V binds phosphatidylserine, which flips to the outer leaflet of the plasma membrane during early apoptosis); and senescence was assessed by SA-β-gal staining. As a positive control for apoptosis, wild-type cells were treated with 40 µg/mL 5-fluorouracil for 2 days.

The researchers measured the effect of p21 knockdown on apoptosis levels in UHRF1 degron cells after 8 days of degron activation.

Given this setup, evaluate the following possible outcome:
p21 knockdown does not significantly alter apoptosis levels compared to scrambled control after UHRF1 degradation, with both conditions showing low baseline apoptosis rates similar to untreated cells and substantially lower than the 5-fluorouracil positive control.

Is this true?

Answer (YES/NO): NO